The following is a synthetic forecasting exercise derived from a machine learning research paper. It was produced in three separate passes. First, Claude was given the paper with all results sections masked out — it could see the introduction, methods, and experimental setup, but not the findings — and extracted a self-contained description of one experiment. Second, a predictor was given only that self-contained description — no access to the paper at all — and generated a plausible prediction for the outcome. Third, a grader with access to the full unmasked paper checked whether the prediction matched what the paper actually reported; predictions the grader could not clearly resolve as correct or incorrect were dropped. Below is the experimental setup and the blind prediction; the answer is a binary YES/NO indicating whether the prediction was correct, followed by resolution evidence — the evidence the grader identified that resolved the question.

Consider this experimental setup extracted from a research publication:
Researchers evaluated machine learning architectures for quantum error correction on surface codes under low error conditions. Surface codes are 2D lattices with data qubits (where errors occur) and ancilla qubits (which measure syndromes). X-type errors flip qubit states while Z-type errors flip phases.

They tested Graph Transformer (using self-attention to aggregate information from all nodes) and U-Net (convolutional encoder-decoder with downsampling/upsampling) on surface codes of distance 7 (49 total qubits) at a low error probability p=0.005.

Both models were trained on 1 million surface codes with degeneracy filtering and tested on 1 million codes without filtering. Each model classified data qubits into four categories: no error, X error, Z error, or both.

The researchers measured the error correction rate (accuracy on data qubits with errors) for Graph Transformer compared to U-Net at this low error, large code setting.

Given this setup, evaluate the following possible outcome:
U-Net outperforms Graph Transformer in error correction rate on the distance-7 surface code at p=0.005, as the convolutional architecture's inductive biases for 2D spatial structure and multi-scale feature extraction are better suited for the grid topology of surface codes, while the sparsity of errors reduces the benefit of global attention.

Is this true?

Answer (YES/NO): NO